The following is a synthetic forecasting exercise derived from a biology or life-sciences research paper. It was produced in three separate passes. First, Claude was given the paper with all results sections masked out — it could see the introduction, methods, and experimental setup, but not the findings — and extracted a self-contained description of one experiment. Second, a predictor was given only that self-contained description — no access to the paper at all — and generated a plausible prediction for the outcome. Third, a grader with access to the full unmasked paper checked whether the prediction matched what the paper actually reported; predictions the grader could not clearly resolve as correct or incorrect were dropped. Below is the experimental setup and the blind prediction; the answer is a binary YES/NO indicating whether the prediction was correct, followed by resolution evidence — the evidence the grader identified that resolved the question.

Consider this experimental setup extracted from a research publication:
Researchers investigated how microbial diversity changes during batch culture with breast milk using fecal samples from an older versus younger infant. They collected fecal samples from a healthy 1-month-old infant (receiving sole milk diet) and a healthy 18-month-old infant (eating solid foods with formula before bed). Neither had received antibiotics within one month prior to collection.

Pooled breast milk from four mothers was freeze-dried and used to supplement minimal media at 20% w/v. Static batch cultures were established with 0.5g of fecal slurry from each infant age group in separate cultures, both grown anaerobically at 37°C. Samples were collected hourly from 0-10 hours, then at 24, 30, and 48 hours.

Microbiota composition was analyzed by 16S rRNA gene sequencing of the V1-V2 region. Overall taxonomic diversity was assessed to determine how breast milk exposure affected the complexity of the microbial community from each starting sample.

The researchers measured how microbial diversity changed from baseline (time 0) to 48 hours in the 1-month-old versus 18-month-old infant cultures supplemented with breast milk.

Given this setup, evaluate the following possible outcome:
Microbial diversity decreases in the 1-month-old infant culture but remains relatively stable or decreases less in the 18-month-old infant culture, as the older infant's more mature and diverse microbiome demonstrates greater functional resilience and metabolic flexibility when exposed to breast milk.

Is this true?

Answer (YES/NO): NO